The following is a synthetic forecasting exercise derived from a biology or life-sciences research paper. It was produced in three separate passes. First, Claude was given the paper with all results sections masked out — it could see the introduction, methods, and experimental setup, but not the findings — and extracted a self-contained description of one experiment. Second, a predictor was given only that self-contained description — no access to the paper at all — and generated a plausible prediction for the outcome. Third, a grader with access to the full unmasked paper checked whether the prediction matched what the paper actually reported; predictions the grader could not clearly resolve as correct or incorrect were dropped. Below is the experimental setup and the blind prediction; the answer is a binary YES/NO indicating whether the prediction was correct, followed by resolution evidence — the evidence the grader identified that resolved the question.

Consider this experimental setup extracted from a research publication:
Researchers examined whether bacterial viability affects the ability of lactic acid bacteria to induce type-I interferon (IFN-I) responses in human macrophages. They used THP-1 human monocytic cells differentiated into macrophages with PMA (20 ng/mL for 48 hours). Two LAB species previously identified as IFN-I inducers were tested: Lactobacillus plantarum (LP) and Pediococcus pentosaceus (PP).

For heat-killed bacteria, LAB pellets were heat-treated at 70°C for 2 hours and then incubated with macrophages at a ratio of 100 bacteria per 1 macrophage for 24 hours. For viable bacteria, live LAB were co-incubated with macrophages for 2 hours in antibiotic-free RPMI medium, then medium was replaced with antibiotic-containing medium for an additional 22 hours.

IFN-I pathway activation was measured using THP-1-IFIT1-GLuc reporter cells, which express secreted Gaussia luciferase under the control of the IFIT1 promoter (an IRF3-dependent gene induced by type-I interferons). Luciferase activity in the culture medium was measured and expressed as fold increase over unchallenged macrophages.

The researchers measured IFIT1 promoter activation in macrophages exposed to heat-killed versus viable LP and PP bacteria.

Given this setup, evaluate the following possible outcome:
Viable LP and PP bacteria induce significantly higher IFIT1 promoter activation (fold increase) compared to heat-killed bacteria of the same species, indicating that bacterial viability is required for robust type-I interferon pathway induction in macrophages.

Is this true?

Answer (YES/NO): YES